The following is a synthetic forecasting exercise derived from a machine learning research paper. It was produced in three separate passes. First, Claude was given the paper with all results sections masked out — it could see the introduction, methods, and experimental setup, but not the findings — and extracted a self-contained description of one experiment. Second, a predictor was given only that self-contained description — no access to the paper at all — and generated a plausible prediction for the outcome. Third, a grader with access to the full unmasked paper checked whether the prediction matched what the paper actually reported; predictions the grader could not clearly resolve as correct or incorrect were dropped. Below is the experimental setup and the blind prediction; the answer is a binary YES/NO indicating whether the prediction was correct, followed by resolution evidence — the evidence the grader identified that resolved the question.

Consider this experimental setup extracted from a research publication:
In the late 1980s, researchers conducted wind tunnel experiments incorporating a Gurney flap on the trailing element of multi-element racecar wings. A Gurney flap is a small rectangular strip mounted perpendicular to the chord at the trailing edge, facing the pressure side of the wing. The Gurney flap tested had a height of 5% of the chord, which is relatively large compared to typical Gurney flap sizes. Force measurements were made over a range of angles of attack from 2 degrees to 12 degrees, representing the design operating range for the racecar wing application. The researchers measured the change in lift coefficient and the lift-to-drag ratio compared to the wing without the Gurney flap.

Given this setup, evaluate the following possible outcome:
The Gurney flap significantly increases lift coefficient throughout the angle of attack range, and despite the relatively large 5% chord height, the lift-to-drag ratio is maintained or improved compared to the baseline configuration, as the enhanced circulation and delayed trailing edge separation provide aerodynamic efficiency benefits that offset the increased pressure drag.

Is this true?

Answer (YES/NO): NO